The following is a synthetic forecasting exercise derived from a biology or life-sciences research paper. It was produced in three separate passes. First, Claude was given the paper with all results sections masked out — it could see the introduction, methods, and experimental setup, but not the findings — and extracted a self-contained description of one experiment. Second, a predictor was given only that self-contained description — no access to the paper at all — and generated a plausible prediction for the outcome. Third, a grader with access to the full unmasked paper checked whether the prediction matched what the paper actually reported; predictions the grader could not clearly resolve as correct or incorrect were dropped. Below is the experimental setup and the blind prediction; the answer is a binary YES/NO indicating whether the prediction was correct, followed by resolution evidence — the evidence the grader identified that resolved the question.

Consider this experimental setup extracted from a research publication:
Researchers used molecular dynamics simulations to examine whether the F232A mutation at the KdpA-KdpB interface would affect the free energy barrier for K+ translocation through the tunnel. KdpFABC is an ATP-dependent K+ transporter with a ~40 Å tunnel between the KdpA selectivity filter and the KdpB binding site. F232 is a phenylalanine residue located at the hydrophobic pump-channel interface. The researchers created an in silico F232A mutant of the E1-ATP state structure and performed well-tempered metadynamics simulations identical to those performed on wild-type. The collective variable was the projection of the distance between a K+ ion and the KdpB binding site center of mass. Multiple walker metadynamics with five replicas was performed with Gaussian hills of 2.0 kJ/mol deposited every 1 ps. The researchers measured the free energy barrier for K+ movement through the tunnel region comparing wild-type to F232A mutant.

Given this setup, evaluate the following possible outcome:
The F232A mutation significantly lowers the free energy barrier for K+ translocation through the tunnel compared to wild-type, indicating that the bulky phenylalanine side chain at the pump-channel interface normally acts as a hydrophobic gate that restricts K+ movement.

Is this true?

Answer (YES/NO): NO